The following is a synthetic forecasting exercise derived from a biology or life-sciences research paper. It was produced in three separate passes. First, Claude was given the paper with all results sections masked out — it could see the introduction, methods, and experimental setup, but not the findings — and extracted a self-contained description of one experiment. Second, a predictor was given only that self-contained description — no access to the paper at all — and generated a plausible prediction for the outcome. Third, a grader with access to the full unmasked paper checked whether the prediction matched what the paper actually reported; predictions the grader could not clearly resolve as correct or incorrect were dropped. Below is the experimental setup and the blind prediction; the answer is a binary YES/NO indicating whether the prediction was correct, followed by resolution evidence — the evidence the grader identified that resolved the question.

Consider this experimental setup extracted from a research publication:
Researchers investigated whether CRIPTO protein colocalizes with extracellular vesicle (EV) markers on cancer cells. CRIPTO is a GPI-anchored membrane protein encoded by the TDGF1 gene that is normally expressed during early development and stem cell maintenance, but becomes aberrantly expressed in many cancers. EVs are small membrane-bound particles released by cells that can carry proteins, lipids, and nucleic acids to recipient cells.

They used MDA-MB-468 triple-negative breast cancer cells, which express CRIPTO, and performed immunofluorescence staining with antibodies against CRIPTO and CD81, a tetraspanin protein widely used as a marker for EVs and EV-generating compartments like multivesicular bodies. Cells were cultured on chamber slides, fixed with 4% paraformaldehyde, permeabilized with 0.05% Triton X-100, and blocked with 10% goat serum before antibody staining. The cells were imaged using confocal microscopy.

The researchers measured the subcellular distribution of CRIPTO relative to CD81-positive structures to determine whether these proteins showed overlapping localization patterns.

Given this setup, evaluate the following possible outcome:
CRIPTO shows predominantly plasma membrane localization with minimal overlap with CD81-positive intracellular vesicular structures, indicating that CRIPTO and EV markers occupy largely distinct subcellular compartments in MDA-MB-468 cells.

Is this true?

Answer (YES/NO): NO